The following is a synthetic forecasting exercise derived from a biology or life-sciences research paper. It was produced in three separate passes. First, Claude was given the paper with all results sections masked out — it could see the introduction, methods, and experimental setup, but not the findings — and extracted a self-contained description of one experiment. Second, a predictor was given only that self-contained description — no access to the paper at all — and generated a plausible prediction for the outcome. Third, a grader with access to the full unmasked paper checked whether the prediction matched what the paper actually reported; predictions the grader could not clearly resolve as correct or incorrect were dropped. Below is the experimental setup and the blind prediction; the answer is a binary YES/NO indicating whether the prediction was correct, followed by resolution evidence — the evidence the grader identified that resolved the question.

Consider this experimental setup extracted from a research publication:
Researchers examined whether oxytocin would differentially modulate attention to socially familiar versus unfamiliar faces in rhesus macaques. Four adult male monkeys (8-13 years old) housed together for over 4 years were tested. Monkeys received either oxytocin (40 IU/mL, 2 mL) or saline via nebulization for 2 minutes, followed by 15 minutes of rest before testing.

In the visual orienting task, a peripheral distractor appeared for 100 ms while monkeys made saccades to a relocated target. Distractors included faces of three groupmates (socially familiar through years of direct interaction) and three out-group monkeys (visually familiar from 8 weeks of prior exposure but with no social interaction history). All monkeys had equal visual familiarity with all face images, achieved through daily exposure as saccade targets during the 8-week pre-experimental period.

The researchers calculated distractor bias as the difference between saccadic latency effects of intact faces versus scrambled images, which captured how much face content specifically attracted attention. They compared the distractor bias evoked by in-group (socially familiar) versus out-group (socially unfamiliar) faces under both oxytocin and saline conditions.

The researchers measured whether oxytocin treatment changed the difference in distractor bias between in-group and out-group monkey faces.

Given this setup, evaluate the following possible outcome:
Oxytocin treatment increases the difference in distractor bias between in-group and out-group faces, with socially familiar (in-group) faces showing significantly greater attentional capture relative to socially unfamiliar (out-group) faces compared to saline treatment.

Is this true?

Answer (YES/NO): NO